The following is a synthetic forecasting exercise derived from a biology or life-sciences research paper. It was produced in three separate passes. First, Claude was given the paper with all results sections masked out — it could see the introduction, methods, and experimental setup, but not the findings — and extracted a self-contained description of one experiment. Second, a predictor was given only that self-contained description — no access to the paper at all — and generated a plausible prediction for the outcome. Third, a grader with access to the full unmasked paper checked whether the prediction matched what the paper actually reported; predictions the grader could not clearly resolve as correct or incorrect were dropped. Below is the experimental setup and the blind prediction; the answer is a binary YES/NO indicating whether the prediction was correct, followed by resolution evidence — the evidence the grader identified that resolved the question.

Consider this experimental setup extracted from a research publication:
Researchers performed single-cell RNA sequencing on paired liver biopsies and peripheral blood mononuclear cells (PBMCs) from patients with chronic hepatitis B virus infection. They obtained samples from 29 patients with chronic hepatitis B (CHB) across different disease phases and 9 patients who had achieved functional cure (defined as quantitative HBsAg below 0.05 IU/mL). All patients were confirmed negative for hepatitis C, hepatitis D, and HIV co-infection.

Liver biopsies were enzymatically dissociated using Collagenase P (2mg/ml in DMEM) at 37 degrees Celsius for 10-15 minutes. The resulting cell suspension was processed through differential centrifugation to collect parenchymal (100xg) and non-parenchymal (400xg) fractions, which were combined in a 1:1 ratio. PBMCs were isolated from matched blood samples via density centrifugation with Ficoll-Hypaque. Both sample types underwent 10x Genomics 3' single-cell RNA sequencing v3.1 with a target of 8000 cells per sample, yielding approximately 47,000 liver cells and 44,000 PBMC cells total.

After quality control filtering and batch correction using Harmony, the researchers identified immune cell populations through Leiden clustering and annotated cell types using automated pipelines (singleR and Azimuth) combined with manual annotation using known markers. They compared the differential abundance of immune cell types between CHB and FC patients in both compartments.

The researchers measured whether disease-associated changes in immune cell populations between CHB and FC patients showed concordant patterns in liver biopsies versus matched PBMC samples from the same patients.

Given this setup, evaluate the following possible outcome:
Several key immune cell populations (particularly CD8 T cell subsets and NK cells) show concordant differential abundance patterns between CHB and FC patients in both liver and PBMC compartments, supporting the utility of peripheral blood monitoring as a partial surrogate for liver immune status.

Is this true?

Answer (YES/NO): NO